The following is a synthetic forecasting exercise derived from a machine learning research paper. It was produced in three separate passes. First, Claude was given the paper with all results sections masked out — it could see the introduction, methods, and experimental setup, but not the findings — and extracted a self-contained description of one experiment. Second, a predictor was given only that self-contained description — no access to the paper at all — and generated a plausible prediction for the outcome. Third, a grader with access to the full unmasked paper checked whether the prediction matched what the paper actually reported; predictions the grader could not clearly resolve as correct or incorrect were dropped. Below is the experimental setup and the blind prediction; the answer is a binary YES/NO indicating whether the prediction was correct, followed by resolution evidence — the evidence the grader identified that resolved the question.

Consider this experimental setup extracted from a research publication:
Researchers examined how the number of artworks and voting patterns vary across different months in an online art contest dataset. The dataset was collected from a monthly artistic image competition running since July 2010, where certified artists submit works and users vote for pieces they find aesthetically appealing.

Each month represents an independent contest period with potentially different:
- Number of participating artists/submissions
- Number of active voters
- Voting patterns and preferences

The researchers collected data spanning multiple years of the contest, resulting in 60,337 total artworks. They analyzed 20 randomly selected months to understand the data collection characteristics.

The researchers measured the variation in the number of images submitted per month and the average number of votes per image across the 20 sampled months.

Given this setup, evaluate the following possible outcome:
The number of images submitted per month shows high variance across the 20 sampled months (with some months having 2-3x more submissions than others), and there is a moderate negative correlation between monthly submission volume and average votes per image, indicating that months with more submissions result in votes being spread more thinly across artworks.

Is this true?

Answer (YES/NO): NO